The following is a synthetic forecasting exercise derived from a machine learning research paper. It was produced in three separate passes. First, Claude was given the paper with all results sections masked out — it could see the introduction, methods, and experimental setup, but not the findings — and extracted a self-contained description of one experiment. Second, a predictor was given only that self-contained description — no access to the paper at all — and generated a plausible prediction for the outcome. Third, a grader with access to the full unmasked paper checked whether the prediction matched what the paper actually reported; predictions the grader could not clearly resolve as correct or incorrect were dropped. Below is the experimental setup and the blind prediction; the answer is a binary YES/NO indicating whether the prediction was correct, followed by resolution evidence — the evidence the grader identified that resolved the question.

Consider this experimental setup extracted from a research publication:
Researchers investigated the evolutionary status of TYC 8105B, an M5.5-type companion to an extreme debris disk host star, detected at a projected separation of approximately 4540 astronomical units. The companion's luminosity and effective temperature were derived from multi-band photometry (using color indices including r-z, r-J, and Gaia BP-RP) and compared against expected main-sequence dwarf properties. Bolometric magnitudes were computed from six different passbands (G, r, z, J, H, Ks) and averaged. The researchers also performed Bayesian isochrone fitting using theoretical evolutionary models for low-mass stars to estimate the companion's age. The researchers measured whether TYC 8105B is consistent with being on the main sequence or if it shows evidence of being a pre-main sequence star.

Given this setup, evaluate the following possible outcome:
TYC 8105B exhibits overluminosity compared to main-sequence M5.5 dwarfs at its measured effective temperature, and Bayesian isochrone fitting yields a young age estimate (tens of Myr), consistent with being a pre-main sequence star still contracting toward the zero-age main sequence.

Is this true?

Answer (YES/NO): YES